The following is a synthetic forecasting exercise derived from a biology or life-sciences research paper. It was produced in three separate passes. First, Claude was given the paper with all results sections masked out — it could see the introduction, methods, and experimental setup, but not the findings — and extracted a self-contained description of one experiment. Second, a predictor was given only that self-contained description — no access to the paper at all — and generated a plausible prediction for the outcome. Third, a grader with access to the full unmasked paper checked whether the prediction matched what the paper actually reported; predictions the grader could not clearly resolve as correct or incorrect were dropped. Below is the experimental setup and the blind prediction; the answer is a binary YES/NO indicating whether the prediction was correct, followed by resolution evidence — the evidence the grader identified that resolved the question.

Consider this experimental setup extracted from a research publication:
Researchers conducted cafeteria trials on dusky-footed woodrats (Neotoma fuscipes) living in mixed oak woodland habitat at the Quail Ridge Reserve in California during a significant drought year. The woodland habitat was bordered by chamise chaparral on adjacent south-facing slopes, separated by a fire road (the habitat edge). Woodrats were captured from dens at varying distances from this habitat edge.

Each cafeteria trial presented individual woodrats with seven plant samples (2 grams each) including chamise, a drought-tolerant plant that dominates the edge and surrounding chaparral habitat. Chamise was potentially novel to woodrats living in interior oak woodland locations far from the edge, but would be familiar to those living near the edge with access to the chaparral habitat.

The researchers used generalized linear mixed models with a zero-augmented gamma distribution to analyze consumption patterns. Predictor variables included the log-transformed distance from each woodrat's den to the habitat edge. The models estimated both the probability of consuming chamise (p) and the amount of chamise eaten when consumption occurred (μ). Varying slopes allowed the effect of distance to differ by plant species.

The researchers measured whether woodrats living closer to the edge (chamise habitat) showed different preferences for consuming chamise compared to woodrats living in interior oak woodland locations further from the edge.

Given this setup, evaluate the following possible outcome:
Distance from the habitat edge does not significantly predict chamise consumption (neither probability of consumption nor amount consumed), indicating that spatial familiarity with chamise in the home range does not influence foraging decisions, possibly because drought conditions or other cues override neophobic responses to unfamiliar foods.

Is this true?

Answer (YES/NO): NO